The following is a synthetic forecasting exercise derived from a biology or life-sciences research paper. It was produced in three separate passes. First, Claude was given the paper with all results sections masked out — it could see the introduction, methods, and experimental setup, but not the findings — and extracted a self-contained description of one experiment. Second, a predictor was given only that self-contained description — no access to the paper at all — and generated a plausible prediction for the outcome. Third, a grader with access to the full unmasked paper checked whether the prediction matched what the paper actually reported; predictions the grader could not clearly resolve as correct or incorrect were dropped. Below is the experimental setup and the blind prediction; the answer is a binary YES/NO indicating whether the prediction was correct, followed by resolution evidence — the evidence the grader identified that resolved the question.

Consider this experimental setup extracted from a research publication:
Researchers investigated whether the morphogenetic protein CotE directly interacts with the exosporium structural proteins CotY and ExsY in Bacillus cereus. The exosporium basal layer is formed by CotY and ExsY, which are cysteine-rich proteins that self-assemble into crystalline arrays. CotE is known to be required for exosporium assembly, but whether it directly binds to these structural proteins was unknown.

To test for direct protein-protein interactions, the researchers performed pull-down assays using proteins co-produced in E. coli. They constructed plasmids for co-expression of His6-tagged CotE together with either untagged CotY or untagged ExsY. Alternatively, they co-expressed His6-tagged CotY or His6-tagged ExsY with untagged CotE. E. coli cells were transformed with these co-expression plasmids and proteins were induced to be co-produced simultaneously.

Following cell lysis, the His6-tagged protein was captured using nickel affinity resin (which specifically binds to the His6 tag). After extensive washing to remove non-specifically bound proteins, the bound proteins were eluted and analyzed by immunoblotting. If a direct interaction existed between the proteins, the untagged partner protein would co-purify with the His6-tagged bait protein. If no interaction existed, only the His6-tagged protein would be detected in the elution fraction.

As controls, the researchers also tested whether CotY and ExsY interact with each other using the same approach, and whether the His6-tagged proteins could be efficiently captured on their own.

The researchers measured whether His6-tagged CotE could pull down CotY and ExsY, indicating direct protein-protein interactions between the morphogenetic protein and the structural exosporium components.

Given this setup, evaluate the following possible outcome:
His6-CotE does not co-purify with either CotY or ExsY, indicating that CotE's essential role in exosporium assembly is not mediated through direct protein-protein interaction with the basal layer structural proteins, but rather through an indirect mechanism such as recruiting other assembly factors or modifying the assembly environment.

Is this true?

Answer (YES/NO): NO